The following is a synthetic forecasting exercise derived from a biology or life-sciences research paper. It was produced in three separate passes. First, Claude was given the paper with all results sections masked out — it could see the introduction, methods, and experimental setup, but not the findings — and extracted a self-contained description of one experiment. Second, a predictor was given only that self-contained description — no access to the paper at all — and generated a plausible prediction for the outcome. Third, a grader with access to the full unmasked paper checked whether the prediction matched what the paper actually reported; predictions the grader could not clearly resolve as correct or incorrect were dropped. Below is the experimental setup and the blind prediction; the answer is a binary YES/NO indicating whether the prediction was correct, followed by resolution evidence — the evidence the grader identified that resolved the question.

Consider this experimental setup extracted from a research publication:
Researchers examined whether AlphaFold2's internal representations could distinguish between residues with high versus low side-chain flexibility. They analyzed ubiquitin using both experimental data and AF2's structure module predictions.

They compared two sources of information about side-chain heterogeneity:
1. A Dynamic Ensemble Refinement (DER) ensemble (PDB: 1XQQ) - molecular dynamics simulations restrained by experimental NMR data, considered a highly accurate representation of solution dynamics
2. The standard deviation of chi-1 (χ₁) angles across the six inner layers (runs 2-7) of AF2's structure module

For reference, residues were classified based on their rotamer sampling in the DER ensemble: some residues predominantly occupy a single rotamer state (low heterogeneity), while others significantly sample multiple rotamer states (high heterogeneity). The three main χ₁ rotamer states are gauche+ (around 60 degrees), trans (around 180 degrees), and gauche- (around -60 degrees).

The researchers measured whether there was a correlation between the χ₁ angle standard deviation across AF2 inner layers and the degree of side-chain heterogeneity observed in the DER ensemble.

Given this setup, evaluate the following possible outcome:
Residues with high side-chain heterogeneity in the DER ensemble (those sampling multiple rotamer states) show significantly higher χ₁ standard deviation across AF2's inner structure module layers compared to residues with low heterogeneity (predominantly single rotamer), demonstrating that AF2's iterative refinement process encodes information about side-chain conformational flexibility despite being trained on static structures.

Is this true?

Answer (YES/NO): NO